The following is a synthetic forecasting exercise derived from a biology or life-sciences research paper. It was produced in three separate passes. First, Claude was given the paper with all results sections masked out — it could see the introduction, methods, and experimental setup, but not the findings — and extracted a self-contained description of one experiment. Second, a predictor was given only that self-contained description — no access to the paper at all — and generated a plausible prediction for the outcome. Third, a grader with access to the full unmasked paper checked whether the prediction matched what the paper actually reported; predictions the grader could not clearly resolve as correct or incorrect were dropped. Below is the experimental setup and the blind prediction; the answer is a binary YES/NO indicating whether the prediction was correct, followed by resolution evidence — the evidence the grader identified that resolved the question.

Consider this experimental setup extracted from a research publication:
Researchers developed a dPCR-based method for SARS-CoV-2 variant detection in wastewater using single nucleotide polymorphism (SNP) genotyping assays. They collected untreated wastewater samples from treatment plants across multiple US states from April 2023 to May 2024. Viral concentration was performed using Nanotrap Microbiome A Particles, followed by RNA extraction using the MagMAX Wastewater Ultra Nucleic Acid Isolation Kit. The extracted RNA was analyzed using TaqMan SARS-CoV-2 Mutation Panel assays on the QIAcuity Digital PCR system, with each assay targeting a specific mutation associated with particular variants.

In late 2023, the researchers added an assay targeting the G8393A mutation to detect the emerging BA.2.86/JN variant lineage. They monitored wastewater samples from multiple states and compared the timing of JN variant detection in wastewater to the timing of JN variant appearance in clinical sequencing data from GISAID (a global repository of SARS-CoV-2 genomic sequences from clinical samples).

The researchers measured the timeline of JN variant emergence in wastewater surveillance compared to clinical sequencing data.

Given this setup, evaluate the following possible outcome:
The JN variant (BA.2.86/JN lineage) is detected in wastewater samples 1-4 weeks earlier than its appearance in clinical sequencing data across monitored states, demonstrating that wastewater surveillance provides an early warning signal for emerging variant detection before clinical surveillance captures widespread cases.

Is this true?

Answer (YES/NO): NO